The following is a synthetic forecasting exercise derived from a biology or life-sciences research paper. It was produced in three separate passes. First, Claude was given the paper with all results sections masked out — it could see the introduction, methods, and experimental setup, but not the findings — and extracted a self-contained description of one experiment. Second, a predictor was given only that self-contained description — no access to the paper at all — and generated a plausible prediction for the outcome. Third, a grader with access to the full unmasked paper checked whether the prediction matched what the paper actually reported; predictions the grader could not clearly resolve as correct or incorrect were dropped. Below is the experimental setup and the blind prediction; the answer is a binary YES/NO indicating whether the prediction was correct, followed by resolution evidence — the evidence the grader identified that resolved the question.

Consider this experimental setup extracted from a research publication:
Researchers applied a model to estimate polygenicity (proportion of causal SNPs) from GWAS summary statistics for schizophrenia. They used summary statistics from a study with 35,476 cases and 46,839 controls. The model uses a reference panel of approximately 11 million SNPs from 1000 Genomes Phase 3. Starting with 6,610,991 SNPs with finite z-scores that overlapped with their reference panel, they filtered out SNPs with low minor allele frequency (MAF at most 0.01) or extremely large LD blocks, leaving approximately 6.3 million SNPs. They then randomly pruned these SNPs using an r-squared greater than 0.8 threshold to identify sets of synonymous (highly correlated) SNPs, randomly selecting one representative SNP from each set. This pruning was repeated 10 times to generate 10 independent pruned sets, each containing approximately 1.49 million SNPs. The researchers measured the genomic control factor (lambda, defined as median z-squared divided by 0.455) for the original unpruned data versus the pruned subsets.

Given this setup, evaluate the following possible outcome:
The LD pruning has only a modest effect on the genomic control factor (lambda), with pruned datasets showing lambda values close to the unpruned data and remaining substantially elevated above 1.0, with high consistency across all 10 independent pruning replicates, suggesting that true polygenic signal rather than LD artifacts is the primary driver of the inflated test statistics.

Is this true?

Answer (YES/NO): NO